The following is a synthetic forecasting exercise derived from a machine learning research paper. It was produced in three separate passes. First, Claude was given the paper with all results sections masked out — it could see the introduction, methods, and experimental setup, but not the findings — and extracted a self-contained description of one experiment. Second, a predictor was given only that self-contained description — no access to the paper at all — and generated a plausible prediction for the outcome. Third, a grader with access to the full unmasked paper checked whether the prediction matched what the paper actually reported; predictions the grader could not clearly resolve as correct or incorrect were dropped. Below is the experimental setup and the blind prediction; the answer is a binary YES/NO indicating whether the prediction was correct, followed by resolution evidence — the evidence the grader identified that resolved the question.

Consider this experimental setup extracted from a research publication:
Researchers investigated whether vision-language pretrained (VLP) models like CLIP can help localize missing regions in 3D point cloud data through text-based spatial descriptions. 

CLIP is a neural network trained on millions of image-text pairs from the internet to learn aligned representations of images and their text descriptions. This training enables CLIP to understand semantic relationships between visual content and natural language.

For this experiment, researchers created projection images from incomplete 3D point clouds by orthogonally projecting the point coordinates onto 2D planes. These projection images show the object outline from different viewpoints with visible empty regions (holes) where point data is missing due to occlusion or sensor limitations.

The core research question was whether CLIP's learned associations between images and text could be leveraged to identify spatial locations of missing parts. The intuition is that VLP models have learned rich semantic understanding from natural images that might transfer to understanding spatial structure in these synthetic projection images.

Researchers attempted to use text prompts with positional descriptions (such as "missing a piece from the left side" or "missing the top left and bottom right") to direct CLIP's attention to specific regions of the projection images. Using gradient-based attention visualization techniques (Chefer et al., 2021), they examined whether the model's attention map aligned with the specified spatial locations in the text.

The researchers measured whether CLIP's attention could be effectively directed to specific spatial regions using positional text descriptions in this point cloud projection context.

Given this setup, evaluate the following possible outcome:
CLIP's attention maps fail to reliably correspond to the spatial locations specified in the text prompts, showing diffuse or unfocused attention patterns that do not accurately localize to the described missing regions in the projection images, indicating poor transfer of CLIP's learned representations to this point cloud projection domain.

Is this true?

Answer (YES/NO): YES